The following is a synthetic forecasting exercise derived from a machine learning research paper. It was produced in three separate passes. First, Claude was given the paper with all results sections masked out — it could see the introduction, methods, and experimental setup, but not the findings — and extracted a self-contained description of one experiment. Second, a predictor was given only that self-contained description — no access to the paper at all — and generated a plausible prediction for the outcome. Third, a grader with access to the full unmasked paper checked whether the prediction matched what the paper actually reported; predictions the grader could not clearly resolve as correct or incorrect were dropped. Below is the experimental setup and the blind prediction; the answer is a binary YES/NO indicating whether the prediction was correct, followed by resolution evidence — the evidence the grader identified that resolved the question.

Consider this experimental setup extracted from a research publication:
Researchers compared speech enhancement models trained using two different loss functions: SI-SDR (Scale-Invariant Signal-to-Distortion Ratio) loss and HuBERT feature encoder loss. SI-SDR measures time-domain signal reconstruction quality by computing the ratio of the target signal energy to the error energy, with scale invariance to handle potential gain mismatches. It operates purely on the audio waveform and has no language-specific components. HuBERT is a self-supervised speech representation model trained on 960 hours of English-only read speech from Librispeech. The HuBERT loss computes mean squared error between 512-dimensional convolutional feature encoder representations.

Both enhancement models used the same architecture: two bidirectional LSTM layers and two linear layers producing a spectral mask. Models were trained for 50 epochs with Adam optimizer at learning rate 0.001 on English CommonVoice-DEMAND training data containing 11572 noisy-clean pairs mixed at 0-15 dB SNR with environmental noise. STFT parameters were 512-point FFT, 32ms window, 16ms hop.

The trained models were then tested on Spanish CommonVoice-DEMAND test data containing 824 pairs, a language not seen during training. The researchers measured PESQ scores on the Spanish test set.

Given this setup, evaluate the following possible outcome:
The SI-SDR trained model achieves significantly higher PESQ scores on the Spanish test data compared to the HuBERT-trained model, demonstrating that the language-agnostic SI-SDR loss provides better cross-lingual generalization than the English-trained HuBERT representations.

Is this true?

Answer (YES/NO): NO